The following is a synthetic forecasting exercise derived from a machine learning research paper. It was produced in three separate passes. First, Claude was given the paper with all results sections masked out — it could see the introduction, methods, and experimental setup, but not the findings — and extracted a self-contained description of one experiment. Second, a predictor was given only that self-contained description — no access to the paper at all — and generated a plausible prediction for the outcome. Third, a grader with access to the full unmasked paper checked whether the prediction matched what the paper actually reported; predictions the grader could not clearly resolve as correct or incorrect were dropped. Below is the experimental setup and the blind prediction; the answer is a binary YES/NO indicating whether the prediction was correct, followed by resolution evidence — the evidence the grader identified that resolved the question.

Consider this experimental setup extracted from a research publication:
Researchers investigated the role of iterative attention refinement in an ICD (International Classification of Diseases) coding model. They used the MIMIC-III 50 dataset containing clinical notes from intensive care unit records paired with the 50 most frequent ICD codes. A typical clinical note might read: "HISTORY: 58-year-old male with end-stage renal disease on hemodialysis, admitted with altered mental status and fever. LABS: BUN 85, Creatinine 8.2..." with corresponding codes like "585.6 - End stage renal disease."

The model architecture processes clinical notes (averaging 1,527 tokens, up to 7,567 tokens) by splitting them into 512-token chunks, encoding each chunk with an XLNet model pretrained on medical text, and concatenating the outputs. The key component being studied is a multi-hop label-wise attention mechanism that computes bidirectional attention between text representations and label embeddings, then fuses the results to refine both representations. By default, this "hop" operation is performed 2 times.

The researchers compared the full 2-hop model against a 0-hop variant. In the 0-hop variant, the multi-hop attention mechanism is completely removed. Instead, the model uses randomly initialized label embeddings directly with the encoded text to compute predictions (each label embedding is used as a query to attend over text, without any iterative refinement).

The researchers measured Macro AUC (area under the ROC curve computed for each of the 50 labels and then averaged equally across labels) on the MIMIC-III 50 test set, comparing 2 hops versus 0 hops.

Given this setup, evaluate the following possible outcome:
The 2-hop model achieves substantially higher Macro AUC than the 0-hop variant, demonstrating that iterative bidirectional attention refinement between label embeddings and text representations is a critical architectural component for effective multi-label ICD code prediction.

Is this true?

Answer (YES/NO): YES